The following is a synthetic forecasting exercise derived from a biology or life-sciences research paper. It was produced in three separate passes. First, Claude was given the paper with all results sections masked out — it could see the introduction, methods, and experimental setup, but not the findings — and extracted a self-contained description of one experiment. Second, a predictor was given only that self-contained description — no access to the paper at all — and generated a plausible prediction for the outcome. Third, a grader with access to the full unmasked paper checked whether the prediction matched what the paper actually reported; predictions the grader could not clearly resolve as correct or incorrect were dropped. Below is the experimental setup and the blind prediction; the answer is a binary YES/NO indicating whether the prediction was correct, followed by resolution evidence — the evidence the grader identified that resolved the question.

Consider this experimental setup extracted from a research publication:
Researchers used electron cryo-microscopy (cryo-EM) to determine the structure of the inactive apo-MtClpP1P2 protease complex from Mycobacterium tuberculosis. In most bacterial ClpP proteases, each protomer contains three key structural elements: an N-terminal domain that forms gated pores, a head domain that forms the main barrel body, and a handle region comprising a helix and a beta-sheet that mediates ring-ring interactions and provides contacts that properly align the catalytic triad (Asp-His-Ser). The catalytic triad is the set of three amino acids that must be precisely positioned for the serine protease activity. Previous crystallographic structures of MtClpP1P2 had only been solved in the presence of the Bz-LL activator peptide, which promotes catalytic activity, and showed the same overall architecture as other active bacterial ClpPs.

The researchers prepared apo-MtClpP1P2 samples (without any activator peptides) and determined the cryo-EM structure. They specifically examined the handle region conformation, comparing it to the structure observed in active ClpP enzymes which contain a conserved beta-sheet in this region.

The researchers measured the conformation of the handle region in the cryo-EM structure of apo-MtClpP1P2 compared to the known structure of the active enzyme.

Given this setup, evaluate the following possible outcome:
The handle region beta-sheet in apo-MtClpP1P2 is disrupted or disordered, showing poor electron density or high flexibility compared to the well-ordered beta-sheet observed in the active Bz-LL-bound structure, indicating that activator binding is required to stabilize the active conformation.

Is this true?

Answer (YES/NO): YES